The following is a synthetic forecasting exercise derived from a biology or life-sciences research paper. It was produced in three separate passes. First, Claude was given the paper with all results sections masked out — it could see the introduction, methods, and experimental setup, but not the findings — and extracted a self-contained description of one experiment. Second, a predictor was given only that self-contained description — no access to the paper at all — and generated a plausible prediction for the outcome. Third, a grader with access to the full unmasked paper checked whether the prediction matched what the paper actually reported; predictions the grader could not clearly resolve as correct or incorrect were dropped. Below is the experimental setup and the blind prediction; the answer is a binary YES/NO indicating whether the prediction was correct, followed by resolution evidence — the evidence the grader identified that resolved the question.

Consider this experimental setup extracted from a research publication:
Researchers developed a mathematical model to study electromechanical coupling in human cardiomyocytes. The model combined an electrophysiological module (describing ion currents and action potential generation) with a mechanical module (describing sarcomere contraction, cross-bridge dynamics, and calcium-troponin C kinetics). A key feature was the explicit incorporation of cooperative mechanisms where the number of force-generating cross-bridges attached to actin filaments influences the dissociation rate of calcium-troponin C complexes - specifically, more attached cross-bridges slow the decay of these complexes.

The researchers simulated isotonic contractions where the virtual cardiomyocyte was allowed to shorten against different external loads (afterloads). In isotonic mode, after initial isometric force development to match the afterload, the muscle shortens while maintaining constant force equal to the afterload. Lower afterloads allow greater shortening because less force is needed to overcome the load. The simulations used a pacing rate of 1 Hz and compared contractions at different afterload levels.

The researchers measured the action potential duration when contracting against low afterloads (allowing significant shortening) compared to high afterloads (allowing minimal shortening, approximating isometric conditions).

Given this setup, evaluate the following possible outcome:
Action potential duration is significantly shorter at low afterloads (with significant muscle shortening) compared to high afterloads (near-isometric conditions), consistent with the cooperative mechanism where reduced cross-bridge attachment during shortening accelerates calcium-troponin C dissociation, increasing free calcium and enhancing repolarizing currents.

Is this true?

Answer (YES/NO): NO